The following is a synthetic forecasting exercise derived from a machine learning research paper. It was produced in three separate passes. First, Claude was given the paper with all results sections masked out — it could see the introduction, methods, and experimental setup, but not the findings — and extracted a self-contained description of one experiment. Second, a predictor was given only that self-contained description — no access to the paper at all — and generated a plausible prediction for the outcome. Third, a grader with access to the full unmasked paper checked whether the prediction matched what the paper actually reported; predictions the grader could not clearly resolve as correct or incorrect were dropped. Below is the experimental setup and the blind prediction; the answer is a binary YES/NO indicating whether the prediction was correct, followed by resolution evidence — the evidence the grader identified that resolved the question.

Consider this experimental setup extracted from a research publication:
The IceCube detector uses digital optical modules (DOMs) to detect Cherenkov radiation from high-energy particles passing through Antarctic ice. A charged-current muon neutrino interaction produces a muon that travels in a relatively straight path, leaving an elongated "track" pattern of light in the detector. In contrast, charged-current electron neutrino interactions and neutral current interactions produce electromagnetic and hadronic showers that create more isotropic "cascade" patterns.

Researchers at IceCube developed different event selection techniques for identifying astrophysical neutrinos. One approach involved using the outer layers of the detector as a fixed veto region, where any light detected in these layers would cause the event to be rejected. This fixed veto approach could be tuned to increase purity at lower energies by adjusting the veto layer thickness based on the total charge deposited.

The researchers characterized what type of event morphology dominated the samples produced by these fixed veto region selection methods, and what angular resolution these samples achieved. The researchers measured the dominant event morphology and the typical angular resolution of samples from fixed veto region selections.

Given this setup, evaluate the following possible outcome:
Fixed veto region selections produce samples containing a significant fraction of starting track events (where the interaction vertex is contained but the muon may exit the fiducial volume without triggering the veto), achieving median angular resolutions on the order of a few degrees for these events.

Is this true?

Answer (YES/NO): NO